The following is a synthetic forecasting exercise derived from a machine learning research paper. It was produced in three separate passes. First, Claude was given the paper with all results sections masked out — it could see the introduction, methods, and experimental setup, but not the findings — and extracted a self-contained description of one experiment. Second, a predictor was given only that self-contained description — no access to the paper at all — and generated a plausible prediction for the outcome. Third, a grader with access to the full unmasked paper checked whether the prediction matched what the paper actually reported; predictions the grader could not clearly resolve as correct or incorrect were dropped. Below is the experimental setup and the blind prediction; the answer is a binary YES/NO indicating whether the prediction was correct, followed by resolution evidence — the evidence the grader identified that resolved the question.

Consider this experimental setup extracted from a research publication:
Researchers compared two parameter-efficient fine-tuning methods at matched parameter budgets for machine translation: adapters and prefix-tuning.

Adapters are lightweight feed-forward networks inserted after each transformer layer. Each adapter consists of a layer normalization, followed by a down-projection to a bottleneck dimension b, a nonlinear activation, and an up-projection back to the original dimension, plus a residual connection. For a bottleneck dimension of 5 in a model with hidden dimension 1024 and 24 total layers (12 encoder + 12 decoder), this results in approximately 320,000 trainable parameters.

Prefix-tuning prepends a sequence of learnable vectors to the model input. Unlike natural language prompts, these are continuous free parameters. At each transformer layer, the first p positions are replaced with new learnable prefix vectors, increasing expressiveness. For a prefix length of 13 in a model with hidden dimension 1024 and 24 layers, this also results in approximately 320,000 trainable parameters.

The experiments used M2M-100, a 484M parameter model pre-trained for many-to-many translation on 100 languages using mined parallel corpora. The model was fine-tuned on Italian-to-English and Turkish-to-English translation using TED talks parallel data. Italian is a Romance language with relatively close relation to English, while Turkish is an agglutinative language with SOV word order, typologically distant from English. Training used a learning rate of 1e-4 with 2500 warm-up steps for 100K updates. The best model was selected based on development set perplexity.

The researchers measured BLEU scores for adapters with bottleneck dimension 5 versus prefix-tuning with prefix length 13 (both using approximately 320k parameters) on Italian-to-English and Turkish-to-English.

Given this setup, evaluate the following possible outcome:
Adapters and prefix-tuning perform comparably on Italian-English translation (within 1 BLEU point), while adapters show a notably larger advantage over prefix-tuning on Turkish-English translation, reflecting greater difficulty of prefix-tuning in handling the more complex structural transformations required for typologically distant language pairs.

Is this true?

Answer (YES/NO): NO